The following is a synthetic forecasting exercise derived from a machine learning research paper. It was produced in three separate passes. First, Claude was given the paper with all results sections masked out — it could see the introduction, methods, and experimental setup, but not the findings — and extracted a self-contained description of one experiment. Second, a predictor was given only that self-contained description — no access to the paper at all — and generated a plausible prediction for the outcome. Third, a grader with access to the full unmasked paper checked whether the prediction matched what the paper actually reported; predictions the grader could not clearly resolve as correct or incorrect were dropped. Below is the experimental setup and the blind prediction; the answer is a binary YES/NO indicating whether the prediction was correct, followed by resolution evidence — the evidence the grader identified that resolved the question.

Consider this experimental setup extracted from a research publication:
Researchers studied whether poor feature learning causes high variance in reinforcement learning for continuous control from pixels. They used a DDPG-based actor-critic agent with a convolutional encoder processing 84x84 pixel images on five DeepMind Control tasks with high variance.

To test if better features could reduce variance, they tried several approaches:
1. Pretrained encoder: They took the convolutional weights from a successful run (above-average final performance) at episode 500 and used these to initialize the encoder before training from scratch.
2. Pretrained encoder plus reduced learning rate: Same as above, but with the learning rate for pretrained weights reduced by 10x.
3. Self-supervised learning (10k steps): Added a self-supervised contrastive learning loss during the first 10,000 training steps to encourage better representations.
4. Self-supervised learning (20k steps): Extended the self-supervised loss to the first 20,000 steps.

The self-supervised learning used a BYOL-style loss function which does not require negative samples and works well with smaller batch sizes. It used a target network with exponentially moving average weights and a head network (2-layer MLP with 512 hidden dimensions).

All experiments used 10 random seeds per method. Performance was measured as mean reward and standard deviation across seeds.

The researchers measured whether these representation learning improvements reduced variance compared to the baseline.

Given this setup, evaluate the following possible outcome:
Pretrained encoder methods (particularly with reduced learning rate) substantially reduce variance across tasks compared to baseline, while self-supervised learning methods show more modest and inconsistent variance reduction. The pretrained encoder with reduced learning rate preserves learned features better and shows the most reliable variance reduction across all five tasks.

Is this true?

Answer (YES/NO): NO